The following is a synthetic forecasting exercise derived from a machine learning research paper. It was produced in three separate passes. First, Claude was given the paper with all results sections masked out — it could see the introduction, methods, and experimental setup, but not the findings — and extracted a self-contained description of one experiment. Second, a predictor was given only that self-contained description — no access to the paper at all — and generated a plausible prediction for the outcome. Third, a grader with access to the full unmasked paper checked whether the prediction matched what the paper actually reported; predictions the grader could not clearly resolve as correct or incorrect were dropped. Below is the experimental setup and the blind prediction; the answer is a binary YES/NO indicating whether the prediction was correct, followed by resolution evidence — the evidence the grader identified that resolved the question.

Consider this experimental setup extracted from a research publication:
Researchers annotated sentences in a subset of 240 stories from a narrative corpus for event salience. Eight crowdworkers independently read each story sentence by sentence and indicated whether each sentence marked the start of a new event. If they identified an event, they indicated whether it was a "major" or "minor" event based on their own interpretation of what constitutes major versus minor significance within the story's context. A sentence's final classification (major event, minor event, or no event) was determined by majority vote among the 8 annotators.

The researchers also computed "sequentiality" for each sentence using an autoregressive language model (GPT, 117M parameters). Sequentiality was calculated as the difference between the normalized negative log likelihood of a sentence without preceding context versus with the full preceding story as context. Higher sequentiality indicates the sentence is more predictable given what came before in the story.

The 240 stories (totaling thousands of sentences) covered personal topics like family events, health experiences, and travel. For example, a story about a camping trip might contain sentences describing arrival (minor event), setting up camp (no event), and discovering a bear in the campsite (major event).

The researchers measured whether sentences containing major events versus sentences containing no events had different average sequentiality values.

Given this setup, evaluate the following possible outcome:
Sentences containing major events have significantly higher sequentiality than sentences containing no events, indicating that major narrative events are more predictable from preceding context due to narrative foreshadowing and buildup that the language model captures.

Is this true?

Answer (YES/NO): NO